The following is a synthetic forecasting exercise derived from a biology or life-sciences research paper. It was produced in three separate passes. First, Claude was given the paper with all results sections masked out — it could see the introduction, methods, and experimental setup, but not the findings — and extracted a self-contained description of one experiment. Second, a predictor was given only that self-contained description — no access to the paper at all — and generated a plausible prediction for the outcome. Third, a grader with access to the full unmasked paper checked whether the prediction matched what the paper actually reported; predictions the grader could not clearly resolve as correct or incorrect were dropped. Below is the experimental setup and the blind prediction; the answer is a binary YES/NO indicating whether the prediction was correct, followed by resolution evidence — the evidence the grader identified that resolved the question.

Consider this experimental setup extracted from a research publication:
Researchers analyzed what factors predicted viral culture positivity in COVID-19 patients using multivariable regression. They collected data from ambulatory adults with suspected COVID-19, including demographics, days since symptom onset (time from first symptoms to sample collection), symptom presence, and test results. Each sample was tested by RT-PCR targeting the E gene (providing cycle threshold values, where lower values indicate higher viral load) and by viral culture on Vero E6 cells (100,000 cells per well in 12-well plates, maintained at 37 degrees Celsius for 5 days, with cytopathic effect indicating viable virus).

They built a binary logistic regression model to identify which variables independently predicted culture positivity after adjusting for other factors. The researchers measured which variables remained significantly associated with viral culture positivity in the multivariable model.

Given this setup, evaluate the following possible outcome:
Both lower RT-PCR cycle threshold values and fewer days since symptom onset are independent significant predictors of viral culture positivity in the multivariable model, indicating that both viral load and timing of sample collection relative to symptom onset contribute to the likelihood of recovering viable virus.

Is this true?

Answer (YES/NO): NO